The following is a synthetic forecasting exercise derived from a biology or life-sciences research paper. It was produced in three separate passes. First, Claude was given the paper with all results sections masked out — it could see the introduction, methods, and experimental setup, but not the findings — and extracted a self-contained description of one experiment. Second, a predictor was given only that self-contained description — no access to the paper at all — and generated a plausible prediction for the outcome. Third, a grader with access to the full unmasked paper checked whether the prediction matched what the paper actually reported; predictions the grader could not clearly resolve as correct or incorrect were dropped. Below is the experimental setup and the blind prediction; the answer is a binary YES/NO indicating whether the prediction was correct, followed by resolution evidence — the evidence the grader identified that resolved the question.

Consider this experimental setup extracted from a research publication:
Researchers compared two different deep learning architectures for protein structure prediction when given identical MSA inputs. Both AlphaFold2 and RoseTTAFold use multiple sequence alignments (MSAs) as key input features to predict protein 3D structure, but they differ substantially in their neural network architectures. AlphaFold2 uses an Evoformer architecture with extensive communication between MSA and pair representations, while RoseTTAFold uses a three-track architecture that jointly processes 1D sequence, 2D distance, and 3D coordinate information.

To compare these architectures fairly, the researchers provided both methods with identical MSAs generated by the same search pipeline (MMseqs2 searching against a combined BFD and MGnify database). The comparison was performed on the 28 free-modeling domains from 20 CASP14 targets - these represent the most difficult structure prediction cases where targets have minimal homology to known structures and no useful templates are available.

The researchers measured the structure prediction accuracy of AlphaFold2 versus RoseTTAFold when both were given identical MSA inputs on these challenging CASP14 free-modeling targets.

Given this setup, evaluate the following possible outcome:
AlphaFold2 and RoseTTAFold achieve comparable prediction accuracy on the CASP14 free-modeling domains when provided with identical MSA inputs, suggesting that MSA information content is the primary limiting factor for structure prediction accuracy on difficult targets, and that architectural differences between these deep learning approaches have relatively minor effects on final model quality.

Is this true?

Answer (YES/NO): NO